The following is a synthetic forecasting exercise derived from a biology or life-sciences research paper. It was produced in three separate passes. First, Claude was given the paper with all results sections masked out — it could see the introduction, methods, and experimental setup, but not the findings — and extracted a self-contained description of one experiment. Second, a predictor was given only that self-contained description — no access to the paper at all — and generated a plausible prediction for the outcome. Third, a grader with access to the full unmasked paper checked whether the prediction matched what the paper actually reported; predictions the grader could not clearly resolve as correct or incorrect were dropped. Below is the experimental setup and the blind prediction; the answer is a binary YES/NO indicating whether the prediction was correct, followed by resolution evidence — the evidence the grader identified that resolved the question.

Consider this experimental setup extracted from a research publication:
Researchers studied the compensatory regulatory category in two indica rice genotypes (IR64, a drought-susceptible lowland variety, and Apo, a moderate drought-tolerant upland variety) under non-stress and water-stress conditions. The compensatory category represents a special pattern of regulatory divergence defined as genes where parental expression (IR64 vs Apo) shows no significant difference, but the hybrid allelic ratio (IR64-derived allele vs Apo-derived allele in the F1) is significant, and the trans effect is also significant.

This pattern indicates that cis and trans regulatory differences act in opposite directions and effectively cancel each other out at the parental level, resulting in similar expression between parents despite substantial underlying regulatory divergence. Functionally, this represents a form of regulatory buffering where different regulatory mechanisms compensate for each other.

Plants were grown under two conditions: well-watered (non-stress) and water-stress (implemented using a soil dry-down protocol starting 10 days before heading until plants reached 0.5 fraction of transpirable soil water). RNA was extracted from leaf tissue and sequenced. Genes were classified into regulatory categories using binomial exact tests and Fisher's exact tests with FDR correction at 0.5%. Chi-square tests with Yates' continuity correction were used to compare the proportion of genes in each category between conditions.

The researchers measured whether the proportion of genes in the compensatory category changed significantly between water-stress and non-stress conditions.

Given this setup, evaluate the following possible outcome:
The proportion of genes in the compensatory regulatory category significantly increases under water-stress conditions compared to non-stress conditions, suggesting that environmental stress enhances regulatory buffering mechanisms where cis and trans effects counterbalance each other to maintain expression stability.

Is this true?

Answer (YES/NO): NO